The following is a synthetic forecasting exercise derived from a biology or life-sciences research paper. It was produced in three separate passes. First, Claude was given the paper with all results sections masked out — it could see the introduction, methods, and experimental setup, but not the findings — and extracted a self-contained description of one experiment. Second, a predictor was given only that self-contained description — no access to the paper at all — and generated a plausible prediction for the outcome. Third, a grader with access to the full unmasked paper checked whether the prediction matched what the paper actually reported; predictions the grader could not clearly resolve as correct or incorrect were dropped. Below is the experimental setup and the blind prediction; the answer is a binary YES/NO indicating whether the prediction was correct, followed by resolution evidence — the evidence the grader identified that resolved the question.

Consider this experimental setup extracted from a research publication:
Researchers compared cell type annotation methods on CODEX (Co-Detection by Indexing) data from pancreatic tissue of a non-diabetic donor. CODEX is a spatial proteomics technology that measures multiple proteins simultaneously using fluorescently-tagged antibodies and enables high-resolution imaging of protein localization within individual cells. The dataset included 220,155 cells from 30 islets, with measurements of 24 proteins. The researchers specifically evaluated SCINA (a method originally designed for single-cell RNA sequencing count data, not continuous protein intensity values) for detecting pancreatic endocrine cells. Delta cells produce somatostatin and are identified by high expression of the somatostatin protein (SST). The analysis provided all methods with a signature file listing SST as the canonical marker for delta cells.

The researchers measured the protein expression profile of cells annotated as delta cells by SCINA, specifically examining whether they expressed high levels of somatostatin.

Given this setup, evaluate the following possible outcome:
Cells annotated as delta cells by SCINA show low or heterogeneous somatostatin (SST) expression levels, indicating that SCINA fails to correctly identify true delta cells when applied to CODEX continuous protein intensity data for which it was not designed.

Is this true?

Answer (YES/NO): YES